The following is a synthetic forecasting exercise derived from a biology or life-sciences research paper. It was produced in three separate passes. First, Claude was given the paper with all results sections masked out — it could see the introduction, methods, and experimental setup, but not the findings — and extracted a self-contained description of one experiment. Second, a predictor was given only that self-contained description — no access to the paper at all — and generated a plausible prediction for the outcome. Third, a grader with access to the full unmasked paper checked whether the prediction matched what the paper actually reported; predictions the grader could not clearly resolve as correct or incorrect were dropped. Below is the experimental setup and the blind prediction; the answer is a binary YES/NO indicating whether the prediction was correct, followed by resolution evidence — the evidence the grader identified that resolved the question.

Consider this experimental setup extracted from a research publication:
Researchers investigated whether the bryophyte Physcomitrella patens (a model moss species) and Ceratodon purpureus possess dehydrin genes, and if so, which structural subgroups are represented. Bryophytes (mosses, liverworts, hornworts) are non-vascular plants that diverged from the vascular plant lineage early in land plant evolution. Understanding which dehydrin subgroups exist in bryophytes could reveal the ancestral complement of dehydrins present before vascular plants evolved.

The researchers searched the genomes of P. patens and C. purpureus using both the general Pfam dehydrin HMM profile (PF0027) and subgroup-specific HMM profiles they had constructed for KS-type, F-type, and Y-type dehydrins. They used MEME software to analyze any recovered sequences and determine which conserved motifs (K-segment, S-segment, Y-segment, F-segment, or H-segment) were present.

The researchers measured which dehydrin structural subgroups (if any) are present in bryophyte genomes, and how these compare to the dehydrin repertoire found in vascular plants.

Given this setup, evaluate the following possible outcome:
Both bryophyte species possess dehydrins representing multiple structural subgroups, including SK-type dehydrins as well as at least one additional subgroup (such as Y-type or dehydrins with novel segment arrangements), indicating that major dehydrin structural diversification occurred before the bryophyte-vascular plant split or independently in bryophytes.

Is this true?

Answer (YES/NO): NO